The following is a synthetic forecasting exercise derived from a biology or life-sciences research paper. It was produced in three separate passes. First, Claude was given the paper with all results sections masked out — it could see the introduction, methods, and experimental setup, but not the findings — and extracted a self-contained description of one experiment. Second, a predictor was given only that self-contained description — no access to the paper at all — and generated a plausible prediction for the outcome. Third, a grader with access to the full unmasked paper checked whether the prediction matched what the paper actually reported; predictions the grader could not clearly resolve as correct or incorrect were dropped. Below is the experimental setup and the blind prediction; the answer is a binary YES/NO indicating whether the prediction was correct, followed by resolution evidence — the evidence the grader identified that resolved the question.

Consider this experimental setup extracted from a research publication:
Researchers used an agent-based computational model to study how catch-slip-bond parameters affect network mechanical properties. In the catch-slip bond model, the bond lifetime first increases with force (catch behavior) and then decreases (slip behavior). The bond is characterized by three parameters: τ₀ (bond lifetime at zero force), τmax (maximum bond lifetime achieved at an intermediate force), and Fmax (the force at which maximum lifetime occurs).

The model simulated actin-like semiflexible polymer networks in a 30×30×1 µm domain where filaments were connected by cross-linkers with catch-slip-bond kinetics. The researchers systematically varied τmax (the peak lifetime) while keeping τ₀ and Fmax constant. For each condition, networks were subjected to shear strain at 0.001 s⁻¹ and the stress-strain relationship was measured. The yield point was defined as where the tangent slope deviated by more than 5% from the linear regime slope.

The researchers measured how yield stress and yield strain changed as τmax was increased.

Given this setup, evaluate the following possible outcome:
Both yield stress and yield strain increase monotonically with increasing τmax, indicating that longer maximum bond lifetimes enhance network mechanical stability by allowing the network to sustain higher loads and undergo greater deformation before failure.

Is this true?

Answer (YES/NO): NO